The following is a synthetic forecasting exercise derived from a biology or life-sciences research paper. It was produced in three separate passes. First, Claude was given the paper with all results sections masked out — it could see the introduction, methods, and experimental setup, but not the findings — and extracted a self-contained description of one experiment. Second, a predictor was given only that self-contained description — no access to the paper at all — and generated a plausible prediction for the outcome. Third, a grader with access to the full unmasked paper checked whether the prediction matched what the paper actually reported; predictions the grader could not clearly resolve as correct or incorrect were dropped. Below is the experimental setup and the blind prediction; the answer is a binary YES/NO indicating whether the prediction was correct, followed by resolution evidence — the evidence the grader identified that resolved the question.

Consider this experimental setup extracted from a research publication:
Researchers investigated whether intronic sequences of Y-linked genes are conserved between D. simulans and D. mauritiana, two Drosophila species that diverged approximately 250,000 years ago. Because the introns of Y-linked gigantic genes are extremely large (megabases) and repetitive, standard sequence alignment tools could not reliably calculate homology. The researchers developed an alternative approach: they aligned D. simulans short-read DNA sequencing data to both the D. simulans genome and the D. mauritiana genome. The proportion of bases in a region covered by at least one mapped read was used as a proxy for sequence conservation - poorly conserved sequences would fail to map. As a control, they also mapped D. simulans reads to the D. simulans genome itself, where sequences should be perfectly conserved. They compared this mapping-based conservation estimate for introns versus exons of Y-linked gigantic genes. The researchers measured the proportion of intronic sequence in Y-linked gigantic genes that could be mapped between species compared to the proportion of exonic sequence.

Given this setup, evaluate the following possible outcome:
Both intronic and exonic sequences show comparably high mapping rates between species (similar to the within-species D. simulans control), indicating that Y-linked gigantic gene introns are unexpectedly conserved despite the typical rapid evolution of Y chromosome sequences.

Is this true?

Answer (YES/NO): NO